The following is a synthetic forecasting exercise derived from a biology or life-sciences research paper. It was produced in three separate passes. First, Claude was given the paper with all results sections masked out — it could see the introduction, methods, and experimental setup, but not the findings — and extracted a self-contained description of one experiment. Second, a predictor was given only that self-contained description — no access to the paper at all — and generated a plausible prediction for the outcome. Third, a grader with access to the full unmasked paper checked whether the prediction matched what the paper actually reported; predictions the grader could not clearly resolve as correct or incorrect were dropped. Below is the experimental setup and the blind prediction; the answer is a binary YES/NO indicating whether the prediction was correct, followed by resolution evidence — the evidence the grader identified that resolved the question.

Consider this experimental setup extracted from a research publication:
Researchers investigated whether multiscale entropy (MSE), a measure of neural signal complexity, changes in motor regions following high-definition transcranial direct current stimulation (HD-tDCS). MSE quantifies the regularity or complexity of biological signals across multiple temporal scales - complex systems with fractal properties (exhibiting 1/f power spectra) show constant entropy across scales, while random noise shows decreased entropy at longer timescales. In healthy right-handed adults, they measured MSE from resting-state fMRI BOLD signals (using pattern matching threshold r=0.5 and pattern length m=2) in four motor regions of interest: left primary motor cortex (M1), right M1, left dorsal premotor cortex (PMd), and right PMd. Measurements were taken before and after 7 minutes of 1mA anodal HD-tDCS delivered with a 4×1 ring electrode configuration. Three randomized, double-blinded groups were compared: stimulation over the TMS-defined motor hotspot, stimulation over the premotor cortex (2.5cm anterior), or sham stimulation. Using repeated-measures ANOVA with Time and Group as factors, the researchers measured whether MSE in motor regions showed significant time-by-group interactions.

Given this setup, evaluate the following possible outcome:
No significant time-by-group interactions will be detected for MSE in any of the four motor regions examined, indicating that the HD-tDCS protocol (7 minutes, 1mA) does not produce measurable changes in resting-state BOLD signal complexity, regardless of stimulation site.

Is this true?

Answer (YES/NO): NO